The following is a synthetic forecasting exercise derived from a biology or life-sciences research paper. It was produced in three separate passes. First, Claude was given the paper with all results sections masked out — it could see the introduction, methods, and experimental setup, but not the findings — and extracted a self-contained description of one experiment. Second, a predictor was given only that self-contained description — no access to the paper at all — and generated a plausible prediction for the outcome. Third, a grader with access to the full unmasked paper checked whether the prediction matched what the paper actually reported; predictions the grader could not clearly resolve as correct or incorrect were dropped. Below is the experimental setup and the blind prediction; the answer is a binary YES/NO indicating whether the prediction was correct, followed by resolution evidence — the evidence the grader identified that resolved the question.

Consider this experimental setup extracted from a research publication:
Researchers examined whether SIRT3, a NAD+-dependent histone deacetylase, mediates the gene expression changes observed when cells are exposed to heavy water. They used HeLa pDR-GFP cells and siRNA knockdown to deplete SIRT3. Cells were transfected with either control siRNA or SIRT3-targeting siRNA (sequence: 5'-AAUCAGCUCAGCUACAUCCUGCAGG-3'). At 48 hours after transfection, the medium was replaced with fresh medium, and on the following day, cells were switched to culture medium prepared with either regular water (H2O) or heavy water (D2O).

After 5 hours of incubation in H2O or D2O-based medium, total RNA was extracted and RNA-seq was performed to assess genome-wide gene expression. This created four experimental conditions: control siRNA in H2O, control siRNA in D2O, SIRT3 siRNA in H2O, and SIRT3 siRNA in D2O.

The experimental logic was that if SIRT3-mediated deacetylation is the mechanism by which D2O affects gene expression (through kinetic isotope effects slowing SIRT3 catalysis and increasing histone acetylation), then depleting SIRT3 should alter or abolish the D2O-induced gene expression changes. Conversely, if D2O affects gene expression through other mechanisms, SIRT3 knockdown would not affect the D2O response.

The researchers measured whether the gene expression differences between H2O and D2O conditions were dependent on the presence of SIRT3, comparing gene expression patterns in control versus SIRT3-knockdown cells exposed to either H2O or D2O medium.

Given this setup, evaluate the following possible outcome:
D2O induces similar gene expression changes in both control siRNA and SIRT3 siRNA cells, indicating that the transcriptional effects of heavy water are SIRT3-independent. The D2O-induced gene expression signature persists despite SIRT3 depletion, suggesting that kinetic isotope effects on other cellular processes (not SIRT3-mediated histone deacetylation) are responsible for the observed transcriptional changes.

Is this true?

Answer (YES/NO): YES